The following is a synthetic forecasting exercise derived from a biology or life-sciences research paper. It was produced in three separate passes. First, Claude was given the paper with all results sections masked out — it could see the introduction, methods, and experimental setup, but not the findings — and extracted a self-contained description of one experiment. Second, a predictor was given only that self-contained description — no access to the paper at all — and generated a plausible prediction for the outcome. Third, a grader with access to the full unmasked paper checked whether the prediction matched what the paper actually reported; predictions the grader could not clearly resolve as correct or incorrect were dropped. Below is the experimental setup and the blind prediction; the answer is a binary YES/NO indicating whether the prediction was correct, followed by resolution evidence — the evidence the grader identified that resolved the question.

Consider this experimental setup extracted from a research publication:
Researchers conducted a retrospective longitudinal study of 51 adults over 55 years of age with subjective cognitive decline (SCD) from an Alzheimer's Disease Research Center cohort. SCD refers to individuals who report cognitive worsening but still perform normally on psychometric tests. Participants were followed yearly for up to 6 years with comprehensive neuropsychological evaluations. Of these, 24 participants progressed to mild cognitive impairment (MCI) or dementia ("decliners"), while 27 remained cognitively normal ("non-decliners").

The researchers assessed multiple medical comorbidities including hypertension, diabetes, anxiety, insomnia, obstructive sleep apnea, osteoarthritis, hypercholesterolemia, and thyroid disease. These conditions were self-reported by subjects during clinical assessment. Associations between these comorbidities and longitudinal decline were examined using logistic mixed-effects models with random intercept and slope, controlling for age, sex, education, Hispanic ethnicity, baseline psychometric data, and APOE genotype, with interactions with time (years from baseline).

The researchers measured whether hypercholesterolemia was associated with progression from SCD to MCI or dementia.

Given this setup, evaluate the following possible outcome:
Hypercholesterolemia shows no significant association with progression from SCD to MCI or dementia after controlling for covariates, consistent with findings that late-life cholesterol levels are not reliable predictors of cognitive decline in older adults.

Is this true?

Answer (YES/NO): NO